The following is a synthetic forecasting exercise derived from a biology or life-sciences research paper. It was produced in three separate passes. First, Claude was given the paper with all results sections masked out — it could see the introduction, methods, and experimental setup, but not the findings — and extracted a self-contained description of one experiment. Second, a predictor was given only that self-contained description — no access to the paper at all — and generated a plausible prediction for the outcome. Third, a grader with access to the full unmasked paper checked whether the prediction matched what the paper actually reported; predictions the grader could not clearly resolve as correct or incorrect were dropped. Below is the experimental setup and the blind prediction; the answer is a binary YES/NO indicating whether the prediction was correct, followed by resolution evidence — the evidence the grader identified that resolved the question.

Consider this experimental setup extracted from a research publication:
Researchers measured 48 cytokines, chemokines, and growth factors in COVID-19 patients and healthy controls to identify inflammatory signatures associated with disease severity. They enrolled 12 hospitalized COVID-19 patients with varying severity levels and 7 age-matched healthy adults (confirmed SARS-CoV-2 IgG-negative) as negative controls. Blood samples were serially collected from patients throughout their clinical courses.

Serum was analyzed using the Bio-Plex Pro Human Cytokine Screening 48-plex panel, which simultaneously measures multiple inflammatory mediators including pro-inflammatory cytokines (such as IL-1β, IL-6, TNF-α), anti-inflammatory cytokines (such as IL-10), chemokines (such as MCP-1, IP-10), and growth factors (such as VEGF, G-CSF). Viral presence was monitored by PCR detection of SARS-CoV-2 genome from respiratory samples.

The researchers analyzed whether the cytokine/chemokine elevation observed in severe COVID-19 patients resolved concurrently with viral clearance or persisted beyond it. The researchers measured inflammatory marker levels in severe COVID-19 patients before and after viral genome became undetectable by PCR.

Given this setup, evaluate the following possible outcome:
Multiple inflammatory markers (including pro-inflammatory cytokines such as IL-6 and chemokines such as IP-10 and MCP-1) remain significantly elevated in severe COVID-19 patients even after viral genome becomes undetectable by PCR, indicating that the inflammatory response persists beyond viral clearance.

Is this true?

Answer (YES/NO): YES